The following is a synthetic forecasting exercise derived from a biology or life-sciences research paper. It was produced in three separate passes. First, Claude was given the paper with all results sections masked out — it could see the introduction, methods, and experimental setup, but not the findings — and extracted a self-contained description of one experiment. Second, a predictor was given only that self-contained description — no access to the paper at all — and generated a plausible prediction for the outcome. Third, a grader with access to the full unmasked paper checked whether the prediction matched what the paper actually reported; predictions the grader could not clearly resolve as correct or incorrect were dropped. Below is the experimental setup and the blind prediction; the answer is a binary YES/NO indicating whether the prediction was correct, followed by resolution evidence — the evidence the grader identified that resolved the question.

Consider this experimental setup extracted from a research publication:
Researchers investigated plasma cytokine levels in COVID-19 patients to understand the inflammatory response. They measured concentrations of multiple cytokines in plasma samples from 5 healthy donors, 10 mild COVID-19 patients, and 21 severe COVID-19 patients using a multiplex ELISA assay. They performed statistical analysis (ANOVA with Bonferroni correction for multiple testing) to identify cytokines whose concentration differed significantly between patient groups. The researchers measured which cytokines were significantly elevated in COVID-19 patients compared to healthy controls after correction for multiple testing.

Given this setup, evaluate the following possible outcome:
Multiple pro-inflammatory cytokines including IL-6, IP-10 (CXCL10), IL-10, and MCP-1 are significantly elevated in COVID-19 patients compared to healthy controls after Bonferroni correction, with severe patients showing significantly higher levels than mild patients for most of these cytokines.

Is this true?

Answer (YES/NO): NO